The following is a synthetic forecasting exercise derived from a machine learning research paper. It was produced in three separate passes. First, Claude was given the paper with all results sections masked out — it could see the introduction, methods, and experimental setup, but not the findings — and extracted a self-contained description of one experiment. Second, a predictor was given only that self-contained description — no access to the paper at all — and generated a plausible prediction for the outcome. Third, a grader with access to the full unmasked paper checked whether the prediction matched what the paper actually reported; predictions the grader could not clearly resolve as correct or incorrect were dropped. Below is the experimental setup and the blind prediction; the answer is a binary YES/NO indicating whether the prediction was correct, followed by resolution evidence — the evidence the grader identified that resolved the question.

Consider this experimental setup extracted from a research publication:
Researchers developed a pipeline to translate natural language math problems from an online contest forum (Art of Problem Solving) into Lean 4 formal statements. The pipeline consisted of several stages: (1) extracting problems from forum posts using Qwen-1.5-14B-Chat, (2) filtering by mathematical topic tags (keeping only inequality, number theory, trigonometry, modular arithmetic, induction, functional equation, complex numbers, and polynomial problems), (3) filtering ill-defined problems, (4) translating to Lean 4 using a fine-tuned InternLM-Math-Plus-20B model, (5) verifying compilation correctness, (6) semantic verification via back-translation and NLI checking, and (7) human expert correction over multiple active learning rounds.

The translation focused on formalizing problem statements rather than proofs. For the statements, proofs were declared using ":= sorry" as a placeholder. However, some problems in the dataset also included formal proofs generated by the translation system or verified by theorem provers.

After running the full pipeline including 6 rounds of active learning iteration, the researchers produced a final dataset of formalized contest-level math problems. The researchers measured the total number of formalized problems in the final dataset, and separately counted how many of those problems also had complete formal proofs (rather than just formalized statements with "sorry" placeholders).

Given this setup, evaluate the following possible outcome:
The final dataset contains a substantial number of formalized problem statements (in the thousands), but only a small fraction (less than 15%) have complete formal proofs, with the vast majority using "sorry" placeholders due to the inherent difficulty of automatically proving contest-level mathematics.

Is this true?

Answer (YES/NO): YES